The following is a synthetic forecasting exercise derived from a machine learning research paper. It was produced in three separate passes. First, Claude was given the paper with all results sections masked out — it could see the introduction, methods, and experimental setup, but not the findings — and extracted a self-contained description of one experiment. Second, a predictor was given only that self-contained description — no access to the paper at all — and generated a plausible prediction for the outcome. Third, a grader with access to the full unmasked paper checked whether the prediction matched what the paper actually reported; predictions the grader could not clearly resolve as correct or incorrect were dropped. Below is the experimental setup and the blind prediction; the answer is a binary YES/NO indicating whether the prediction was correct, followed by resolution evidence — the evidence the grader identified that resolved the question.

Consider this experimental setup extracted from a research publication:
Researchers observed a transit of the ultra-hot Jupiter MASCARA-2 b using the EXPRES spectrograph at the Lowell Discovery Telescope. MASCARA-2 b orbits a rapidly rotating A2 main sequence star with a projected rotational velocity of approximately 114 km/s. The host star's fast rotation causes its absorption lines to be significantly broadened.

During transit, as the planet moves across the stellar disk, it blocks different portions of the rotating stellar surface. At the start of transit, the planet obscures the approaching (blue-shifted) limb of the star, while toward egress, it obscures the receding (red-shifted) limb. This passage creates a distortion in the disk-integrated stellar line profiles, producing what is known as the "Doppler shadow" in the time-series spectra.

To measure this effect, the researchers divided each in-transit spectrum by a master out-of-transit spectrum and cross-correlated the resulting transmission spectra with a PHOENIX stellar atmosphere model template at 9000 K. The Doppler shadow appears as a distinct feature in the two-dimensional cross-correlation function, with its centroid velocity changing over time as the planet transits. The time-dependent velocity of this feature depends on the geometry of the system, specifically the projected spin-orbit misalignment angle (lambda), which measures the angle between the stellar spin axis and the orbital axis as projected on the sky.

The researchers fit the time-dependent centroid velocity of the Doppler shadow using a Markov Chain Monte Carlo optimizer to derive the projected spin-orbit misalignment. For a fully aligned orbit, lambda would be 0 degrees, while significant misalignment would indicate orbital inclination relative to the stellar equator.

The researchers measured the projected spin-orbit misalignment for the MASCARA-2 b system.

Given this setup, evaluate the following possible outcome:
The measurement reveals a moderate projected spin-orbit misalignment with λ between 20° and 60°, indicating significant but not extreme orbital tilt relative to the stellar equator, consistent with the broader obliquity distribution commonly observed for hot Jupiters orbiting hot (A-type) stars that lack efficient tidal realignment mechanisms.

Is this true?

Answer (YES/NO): NO